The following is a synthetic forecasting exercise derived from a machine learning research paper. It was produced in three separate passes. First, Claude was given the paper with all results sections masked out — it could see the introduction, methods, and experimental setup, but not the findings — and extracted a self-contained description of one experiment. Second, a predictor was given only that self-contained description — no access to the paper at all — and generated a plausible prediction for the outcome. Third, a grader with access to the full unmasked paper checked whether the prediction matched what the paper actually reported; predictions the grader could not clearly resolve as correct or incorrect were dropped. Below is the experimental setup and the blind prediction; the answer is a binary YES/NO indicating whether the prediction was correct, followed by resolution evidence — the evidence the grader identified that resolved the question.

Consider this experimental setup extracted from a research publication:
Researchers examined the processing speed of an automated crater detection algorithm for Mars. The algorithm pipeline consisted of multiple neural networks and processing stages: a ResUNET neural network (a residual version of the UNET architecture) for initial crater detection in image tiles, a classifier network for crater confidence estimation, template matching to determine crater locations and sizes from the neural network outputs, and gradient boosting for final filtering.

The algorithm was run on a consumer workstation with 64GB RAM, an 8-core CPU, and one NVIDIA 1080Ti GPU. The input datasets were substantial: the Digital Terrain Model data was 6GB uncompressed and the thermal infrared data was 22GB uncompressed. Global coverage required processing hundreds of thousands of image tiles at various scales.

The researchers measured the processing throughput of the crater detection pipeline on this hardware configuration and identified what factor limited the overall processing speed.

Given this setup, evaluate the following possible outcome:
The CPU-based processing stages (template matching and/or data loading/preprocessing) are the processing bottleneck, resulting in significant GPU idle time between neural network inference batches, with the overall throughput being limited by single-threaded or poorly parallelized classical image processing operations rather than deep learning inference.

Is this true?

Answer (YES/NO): NO